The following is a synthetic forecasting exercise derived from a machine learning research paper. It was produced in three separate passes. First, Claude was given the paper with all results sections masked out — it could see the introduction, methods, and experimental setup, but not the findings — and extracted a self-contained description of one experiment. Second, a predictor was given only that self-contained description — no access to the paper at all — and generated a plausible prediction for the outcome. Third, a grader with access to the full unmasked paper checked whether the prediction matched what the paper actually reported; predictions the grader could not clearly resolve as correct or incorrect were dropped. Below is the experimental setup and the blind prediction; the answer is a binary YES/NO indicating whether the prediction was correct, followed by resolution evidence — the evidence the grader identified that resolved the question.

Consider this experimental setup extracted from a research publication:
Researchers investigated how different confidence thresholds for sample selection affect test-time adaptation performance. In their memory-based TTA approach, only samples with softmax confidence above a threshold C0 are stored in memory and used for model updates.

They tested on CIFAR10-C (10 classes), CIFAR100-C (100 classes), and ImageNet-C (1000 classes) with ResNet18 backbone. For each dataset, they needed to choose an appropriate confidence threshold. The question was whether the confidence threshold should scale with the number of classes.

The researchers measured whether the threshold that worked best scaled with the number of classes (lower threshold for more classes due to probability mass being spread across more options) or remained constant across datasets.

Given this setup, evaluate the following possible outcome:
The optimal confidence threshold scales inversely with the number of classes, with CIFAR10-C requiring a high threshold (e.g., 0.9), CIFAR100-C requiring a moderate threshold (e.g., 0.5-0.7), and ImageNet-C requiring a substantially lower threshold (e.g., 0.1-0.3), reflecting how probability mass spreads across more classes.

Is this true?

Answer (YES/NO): NO